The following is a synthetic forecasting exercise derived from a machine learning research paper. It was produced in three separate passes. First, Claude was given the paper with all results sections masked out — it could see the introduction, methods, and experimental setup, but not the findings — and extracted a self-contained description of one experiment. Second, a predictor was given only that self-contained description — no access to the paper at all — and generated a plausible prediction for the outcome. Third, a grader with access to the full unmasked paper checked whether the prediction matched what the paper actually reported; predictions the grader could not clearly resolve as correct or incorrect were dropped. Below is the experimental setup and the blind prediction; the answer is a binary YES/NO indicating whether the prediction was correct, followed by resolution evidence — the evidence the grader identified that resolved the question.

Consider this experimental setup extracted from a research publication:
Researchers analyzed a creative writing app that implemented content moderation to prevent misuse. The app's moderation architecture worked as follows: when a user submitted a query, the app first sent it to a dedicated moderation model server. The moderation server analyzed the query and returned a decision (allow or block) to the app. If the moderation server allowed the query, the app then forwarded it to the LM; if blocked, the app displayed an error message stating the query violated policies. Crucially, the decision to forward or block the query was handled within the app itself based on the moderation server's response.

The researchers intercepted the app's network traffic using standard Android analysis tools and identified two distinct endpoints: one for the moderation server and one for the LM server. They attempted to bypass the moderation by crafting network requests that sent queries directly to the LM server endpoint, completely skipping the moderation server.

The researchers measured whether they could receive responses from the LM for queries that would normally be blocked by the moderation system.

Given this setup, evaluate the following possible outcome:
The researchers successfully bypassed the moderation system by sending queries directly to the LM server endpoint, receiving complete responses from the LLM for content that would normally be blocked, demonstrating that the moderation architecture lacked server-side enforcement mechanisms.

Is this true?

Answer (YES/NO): YES